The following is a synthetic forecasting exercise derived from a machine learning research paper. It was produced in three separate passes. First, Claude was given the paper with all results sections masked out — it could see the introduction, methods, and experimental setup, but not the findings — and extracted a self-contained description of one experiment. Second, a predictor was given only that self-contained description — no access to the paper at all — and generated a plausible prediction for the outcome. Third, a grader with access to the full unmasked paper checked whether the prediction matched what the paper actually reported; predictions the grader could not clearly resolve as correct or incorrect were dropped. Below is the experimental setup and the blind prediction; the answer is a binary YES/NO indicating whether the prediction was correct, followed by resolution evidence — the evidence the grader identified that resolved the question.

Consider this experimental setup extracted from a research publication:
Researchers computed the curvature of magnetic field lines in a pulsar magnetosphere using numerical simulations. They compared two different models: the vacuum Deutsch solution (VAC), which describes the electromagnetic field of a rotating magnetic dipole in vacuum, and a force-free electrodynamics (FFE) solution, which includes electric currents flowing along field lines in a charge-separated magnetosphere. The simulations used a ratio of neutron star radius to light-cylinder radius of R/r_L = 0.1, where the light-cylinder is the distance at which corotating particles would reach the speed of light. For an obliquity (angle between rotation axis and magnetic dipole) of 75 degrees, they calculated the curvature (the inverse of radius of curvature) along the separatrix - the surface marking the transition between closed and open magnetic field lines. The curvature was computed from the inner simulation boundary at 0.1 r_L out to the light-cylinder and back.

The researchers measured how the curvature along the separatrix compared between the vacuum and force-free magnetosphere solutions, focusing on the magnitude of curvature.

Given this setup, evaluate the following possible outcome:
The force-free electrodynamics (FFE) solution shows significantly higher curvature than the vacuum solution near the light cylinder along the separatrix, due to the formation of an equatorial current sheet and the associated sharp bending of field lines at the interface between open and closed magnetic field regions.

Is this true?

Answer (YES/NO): NO